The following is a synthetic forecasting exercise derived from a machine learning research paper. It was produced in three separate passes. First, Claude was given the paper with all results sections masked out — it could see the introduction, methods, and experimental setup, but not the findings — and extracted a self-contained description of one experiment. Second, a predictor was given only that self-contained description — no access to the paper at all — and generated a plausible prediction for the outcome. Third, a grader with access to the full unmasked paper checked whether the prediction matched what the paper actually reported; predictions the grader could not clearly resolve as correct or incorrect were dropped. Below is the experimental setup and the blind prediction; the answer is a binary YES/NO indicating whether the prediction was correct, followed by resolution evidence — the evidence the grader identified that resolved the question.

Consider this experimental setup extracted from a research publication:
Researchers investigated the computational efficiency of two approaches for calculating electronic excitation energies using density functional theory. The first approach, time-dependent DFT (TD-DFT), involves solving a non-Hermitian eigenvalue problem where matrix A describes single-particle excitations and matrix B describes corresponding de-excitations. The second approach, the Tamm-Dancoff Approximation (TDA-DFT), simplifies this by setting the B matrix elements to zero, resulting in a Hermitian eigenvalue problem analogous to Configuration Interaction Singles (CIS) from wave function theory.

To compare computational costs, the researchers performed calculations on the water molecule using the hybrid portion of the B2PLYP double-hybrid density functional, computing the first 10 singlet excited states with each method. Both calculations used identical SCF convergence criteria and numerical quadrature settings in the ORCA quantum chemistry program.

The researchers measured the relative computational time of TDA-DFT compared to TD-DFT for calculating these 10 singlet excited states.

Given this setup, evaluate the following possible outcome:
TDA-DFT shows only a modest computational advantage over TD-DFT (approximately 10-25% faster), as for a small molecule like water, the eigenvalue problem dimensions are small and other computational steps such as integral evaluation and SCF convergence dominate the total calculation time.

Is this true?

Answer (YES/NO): NO